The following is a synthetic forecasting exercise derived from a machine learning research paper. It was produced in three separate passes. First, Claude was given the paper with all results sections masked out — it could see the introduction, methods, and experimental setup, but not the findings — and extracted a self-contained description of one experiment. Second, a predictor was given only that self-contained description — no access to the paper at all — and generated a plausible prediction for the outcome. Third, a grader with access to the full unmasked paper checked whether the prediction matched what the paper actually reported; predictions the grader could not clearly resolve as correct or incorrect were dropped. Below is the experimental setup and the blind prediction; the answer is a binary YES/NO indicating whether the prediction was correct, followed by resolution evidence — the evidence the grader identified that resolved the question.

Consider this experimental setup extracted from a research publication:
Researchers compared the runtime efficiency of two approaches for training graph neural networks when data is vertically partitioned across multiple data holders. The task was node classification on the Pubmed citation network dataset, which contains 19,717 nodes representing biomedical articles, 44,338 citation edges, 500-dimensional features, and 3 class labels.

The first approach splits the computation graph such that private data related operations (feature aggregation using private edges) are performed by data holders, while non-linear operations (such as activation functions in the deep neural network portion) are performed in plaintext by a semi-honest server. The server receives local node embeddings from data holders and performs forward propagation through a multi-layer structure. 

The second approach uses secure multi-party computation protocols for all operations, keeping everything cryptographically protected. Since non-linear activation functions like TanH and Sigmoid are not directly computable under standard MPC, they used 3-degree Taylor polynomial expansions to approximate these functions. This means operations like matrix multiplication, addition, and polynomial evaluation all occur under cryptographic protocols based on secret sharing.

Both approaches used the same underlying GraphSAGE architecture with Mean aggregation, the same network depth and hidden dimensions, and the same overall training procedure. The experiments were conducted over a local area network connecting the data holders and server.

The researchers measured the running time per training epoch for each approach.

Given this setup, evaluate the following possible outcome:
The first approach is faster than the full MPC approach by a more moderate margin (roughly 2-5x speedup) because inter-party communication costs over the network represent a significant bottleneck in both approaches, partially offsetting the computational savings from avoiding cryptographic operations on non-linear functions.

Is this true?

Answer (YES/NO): NO